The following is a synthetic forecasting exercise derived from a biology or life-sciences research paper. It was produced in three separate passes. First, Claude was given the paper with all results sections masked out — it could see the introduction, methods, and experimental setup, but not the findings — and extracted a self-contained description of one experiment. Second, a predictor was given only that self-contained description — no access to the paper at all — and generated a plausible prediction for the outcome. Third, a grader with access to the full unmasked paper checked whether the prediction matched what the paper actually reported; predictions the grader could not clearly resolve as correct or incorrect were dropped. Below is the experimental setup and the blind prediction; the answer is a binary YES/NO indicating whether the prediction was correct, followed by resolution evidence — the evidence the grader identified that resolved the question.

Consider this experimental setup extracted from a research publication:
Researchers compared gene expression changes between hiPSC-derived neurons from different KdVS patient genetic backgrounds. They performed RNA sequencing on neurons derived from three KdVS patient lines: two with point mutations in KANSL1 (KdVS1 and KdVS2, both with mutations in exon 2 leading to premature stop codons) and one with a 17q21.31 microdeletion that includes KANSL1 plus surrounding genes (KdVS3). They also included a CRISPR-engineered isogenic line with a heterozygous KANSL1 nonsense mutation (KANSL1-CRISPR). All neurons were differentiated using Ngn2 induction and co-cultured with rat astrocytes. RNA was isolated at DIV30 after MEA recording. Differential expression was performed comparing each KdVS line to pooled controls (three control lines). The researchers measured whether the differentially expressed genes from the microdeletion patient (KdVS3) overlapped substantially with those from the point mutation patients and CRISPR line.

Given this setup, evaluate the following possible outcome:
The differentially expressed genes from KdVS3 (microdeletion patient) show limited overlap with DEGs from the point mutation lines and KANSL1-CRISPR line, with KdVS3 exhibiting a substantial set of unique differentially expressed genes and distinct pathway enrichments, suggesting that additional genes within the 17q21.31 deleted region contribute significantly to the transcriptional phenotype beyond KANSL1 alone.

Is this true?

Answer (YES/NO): YES